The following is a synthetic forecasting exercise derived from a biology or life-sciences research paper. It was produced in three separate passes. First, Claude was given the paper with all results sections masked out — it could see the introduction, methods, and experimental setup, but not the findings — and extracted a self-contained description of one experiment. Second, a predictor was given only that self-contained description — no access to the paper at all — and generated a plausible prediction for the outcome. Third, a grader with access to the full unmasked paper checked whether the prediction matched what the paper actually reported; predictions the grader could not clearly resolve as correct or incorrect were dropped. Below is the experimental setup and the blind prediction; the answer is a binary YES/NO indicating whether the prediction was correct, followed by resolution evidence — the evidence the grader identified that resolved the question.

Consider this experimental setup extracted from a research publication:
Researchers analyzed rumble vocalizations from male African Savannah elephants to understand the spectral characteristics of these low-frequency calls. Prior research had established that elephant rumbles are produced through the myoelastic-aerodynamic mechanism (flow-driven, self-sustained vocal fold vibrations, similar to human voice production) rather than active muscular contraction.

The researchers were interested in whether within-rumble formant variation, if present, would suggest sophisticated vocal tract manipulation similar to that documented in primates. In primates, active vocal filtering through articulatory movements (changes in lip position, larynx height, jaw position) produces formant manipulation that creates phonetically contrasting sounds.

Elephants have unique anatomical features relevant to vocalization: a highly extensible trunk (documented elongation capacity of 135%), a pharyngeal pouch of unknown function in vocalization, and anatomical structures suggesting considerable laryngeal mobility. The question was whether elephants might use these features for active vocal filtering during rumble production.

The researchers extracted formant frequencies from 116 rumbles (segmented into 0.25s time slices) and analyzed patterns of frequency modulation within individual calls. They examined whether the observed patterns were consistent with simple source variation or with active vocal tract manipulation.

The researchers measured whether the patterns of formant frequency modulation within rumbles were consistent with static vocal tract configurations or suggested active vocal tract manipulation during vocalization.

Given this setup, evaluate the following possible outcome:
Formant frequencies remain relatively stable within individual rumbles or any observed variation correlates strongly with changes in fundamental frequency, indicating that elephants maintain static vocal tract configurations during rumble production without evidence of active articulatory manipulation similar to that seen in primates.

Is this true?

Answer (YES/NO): NO